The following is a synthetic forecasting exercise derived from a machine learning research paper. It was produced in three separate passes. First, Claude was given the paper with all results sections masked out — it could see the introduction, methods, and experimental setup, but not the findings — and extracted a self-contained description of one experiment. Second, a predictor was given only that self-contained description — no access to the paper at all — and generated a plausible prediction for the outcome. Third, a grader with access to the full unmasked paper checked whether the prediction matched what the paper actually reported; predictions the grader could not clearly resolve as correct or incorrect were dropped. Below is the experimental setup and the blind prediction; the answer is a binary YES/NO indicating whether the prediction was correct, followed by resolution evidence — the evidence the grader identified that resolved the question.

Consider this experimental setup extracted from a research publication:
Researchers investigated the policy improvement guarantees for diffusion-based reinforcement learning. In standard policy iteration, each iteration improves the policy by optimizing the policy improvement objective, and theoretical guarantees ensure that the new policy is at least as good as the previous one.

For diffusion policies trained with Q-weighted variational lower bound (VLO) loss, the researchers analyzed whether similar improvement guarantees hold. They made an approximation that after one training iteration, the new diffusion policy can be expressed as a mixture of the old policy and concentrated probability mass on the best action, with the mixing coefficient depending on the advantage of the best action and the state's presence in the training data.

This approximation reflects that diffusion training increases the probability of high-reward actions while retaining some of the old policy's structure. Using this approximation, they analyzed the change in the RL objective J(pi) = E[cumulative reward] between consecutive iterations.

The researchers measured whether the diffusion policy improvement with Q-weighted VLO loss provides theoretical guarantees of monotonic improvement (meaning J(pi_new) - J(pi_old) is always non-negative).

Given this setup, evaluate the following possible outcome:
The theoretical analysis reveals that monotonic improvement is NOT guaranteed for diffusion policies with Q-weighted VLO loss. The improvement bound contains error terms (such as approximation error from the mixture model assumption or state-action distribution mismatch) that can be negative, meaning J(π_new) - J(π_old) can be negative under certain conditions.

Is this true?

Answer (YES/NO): NO